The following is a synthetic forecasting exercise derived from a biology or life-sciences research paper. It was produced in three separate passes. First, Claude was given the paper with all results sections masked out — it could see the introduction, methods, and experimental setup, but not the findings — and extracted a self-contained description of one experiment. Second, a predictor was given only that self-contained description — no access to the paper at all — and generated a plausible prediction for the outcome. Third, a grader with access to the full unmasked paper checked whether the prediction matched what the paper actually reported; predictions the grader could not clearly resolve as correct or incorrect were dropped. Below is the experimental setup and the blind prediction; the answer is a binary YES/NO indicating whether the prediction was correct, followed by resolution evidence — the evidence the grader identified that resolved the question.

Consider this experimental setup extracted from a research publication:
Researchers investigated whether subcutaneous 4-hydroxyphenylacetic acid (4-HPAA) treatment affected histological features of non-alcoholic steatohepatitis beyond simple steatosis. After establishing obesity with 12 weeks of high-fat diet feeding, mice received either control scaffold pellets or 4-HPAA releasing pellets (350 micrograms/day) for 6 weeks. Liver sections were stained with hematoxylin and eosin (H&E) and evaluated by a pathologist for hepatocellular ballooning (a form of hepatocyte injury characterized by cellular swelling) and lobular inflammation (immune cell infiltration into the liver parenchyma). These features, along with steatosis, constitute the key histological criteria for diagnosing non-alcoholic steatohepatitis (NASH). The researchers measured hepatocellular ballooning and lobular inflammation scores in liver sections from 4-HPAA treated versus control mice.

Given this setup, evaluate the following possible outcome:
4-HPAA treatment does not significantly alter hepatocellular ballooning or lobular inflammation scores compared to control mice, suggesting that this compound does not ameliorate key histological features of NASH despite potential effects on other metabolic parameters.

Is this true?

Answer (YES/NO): YES